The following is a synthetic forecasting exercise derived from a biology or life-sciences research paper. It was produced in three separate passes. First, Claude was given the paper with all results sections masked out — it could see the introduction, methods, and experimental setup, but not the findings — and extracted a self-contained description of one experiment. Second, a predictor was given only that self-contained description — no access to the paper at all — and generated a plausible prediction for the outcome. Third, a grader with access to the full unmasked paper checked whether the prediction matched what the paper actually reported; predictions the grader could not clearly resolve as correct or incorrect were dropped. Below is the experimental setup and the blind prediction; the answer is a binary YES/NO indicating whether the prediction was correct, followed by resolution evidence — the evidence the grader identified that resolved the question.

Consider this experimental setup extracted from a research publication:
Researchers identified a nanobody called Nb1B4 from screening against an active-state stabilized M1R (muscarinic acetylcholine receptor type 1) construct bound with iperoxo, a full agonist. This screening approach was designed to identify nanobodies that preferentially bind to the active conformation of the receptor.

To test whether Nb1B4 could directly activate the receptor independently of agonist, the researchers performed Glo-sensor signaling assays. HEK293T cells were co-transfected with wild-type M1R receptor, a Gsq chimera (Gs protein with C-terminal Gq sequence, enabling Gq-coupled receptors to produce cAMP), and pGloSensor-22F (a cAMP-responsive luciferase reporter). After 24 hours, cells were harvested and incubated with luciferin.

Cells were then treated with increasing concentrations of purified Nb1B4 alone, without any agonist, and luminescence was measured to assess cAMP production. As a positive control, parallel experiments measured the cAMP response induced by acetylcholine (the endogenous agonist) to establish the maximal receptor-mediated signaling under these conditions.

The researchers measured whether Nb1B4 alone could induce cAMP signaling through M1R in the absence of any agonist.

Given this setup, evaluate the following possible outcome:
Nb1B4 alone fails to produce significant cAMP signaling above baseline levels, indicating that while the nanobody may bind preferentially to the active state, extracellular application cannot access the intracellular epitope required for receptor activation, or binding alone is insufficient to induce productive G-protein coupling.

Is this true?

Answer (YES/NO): NO